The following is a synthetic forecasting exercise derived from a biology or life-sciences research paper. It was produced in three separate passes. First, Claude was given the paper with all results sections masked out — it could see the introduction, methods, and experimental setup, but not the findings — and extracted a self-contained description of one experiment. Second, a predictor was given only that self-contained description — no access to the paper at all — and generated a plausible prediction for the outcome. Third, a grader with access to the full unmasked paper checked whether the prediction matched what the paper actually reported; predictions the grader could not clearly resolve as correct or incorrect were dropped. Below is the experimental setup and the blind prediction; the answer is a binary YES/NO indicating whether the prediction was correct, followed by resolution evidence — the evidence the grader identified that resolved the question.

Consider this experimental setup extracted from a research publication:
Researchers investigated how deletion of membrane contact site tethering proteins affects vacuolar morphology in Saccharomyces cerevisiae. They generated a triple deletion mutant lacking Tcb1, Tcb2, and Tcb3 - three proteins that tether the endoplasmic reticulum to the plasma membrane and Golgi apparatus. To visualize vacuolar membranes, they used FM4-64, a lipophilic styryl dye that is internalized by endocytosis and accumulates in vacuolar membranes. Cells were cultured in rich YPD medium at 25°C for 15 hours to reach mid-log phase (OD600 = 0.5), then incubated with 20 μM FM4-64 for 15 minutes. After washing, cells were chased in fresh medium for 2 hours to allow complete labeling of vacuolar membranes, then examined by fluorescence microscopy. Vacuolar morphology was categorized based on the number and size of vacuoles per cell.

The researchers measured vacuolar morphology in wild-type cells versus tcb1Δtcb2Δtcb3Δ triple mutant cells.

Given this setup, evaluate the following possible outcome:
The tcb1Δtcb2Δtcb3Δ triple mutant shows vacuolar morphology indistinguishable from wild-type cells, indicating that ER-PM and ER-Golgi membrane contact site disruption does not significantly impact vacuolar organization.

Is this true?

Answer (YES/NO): NO